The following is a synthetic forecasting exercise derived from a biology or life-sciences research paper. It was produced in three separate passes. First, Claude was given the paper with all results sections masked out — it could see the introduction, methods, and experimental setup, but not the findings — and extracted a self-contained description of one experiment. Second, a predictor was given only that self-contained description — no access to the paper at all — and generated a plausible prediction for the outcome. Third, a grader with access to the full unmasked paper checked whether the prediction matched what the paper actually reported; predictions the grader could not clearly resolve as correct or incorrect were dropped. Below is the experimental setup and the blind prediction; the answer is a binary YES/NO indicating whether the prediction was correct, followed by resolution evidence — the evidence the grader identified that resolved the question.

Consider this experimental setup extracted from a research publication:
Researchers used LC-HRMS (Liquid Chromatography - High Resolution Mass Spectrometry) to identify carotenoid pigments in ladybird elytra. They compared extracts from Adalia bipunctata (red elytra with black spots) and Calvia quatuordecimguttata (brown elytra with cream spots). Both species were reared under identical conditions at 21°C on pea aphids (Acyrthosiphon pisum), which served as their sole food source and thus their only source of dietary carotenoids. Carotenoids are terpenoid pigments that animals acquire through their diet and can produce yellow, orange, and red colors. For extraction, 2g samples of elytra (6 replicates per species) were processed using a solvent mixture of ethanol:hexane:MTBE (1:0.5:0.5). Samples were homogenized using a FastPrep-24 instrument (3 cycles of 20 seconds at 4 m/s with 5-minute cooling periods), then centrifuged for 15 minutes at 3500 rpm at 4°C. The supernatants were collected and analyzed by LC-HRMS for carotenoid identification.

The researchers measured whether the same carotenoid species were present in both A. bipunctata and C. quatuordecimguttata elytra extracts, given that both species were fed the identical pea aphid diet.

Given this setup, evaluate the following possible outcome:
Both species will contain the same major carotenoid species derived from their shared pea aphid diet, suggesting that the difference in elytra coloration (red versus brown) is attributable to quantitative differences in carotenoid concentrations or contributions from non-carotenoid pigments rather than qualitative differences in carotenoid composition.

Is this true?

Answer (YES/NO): YES